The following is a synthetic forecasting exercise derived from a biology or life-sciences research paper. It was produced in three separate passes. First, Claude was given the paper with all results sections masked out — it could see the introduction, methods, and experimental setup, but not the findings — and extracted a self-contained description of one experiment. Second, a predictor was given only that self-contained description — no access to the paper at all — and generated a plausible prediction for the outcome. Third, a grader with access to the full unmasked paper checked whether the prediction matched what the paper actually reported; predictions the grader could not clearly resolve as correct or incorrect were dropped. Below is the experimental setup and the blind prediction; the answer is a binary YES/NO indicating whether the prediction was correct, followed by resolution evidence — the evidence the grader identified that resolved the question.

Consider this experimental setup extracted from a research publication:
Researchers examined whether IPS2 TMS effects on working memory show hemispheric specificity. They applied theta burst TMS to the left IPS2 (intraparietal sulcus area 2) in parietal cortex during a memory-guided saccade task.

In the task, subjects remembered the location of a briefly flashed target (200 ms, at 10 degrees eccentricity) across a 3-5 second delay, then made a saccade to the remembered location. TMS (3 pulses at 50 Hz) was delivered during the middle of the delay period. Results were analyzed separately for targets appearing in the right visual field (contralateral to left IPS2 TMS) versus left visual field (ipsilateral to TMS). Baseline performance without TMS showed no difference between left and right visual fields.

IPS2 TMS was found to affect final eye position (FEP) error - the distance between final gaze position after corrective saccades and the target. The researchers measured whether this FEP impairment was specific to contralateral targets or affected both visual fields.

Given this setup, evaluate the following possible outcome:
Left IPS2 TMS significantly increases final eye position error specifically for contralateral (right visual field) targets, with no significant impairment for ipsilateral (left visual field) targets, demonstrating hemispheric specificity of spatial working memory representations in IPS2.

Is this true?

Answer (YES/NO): YES